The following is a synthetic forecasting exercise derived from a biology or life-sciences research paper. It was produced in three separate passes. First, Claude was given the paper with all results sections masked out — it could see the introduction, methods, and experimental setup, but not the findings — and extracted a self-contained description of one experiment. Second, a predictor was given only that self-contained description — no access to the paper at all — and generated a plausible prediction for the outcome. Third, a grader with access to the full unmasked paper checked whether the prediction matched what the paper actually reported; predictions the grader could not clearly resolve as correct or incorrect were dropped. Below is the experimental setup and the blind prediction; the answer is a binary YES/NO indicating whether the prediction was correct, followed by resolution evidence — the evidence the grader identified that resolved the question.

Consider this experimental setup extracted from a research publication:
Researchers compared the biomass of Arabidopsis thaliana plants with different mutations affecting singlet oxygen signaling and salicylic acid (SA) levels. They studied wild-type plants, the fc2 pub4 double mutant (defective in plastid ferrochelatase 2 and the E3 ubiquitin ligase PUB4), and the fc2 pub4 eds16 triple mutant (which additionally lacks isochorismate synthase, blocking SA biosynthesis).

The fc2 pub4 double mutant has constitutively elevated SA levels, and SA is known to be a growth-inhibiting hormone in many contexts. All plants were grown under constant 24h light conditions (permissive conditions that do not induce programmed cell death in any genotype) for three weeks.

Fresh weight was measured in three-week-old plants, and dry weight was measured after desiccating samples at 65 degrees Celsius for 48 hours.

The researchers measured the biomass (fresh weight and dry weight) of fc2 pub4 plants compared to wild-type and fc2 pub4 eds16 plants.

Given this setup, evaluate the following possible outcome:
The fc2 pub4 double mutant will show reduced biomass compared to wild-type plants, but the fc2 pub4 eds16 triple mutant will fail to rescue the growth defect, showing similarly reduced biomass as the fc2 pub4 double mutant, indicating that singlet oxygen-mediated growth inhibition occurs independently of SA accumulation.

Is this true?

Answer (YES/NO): NO